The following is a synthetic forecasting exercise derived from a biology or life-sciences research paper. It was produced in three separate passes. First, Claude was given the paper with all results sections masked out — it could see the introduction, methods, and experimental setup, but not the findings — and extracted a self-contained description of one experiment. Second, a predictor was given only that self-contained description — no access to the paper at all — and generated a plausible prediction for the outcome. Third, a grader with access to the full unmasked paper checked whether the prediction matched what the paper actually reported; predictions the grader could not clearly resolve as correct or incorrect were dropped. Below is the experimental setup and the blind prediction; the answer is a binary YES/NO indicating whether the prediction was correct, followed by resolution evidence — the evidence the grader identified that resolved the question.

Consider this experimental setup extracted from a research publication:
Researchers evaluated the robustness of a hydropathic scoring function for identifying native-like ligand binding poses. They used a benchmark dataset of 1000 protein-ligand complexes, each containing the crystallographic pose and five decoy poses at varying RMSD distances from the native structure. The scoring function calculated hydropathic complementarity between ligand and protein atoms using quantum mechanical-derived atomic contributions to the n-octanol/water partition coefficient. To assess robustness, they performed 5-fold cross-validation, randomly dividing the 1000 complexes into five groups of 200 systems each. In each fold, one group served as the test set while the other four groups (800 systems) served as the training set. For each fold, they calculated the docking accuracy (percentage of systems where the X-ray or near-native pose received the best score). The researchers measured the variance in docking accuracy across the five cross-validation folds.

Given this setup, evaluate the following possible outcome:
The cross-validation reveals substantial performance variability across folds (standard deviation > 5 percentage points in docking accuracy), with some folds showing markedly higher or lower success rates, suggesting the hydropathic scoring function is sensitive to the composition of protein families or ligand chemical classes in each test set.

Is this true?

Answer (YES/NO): NO